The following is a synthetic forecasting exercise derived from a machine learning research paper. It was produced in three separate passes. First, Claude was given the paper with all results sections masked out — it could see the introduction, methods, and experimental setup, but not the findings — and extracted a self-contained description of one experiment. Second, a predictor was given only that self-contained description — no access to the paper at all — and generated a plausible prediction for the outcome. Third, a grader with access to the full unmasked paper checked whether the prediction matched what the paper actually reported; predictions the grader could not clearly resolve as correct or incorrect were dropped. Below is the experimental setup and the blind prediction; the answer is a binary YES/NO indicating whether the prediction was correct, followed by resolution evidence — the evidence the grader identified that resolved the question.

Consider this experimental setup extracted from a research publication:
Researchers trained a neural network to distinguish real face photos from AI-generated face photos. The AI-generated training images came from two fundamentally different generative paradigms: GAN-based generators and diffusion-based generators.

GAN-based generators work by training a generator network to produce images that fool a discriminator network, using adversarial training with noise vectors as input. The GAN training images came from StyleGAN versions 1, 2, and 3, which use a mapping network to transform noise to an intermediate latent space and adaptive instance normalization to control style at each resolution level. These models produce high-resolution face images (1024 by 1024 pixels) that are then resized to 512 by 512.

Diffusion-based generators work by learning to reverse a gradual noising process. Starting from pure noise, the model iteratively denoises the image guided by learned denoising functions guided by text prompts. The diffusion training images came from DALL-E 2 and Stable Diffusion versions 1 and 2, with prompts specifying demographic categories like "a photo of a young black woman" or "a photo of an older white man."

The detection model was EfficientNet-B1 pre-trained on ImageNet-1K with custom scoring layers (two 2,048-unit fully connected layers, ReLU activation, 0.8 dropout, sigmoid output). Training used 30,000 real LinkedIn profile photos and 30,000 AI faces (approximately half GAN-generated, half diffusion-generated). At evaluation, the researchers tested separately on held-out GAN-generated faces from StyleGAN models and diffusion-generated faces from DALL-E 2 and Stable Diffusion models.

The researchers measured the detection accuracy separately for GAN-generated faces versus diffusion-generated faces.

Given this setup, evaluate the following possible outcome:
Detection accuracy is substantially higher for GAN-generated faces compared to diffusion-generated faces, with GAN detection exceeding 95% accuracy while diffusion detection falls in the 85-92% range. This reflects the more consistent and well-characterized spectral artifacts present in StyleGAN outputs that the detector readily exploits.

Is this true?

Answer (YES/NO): NO